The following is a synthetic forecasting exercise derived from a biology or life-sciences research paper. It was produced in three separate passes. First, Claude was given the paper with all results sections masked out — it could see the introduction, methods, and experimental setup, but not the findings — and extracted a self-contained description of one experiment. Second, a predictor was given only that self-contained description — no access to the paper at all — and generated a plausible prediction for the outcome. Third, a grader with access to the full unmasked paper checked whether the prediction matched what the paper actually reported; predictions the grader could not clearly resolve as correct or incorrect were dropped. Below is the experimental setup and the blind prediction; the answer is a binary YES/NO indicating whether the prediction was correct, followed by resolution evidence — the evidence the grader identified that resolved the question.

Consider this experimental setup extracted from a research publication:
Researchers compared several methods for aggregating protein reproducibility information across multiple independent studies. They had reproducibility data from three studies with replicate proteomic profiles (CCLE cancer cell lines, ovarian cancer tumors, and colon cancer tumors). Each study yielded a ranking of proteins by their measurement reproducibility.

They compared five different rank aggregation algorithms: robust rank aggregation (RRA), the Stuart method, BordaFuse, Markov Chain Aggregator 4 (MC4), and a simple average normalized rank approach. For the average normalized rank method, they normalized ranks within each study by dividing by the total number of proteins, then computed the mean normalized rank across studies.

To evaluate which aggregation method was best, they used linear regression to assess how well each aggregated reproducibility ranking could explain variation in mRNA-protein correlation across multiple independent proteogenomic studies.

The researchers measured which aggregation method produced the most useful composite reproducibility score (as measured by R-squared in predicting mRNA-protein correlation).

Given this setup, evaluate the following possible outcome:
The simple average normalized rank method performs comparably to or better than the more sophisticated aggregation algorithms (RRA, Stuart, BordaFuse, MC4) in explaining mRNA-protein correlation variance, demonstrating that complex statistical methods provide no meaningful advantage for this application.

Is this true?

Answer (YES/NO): YES